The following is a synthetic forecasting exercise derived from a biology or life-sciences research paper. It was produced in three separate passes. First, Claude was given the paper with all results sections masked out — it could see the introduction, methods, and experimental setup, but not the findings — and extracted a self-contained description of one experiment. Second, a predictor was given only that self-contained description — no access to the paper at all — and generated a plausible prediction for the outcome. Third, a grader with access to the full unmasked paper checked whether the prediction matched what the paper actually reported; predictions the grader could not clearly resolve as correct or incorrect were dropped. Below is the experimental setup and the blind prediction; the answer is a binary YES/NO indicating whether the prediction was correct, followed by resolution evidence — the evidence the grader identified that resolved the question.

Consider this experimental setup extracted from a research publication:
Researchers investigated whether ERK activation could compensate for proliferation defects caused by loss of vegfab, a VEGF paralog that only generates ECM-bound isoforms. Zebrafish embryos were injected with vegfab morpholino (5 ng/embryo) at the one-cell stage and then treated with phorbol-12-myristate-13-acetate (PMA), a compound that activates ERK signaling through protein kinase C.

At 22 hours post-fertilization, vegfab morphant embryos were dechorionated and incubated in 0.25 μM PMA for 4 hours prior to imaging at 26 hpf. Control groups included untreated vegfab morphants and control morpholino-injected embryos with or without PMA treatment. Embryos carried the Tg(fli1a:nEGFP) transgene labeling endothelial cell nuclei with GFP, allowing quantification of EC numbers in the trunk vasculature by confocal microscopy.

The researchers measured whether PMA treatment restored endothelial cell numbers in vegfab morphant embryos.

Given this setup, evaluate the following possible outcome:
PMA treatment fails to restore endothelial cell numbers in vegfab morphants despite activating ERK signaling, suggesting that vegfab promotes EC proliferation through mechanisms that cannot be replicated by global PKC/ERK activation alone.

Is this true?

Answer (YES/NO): YES